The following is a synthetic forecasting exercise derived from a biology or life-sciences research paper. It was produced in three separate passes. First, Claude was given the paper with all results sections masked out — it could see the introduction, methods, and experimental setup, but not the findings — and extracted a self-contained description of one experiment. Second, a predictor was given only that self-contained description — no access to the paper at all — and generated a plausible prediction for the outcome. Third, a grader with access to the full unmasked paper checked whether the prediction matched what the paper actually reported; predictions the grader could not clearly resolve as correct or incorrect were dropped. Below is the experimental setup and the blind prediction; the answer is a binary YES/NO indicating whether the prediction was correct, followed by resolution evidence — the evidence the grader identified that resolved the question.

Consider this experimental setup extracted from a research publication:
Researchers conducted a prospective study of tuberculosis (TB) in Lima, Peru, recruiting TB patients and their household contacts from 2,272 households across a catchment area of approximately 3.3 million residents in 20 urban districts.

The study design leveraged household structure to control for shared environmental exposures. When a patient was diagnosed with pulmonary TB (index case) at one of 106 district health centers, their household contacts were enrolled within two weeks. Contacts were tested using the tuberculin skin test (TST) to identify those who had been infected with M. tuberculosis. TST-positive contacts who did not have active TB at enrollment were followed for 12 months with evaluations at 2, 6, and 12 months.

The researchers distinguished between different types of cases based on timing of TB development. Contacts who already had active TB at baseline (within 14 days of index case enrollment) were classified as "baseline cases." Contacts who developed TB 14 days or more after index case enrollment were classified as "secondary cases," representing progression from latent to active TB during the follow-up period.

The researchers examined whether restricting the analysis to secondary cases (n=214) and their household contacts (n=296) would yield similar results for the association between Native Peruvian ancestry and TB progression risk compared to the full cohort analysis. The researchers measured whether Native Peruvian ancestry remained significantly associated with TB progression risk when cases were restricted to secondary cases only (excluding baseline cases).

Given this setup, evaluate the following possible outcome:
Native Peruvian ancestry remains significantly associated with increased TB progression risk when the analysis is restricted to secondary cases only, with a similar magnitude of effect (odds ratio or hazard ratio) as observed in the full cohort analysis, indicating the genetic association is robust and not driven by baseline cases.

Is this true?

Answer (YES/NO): YES